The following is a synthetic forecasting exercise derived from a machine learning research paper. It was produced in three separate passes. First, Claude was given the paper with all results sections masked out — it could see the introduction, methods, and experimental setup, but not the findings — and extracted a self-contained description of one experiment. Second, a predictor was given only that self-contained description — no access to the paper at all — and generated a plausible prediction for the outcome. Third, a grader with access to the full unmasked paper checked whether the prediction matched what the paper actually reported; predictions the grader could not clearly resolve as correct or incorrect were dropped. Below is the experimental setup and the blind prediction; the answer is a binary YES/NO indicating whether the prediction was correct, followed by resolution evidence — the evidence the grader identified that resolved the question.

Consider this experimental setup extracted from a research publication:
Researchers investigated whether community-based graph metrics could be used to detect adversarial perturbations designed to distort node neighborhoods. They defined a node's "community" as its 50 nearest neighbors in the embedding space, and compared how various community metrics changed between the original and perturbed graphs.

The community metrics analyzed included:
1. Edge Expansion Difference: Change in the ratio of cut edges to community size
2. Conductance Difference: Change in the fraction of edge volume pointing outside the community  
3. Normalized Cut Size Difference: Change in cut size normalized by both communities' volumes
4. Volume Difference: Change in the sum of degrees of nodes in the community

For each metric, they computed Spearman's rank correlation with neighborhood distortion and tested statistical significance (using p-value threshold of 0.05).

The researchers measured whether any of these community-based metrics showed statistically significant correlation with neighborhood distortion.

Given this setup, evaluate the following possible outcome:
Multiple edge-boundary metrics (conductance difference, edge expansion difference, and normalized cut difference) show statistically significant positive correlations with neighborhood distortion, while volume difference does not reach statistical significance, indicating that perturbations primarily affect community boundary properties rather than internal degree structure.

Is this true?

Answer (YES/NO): NO